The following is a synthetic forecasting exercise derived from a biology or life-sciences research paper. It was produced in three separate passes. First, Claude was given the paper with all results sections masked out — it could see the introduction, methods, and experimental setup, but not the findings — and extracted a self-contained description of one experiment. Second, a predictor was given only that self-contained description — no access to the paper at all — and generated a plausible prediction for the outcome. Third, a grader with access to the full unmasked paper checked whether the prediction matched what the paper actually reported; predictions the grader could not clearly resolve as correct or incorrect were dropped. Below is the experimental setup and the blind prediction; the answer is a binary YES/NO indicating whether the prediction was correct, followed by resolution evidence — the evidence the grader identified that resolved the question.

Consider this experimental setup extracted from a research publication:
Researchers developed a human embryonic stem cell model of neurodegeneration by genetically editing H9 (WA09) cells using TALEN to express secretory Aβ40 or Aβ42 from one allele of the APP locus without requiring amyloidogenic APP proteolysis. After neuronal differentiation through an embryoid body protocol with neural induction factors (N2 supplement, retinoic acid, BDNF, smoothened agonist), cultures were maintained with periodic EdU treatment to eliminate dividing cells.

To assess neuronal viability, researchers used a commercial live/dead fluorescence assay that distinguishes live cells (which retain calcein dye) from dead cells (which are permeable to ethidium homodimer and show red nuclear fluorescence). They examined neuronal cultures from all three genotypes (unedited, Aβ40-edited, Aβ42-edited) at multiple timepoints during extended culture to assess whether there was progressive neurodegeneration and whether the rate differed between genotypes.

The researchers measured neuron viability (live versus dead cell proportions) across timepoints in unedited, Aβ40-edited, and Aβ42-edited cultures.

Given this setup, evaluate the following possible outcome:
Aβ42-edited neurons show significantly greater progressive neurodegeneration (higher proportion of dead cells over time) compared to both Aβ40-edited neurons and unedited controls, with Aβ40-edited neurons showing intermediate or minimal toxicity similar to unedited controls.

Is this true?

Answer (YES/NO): NO